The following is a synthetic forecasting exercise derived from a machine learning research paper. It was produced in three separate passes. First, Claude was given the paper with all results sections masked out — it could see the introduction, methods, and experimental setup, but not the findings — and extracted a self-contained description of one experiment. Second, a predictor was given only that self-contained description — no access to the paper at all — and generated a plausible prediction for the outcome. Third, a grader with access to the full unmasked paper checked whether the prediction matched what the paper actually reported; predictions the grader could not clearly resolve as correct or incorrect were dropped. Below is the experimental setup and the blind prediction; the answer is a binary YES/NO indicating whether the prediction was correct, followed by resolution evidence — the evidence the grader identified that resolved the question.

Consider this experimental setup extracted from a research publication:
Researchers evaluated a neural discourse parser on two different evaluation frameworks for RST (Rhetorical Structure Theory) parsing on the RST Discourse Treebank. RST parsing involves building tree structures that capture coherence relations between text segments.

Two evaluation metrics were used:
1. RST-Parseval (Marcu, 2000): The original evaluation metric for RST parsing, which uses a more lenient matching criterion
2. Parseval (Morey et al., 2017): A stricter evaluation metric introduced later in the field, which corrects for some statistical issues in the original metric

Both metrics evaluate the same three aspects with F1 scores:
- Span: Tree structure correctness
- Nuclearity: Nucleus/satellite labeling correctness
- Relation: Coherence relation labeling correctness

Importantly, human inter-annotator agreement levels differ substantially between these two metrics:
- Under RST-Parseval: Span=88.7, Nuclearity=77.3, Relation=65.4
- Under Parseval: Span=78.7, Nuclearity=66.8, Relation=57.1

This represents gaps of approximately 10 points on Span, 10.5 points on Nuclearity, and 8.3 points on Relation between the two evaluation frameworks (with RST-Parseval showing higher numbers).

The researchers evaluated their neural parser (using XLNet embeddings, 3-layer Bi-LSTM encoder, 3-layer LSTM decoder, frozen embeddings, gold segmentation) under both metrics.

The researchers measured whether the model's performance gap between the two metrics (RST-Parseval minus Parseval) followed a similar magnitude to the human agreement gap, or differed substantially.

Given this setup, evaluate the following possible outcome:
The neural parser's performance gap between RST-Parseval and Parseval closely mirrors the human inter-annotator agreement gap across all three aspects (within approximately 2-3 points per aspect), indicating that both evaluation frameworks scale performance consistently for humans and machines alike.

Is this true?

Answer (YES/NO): NO